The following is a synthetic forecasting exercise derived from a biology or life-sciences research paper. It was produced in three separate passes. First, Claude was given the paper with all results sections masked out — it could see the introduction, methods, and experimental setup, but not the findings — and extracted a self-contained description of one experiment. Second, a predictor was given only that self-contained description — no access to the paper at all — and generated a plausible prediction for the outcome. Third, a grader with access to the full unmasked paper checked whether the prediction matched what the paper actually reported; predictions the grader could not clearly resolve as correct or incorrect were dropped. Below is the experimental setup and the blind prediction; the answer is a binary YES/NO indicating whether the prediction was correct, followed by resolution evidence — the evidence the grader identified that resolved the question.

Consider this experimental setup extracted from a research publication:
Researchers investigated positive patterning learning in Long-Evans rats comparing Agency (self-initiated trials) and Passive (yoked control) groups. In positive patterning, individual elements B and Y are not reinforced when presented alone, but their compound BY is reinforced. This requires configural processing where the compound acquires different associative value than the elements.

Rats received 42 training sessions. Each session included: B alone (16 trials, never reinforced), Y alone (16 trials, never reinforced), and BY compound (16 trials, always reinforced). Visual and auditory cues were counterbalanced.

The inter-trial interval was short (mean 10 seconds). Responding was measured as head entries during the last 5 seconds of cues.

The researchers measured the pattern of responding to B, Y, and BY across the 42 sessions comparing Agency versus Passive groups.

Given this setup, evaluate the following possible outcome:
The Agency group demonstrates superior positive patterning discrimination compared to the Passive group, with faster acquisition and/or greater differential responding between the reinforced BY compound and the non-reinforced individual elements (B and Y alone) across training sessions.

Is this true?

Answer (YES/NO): NO